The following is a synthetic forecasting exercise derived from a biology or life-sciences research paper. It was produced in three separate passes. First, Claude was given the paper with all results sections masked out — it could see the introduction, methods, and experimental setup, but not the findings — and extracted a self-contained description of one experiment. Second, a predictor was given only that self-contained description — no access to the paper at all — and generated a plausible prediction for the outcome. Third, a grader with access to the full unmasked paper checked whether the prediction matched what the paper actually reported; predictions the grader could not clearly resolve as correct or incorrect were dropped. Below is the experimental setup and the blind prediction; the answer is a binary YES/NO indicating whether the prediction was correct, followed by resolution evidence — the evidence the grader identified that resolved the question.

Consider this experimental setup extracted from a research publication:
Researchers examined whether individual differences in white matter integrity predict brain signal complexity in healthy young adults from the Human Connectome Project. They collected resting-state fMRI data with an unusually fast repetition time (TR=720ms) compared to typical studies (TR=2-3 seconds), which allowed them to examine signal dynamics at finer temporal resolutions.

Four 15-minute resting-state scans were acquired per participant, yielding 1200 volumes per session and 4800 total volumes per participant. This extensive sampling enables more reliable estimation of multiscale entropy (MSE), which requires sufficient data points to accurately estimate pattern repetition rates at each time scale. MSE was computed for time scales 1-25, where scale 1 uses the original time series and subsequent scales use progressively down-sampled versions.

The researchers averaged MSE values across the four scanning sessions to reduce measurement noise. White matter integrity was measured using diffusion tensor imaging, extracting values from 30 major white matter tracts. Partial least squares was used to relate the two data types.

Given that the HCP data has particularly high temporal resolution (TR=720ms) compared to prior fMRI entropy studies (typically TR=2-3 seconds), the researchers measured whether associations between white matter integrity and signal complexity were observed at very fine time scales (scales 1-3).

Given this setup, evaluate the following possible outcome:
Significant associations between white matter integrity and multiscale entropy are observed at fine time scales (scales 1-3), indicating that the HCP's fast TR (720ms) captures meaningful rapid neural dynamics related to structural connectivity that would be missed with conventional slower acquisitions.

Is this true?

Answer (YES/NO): YES